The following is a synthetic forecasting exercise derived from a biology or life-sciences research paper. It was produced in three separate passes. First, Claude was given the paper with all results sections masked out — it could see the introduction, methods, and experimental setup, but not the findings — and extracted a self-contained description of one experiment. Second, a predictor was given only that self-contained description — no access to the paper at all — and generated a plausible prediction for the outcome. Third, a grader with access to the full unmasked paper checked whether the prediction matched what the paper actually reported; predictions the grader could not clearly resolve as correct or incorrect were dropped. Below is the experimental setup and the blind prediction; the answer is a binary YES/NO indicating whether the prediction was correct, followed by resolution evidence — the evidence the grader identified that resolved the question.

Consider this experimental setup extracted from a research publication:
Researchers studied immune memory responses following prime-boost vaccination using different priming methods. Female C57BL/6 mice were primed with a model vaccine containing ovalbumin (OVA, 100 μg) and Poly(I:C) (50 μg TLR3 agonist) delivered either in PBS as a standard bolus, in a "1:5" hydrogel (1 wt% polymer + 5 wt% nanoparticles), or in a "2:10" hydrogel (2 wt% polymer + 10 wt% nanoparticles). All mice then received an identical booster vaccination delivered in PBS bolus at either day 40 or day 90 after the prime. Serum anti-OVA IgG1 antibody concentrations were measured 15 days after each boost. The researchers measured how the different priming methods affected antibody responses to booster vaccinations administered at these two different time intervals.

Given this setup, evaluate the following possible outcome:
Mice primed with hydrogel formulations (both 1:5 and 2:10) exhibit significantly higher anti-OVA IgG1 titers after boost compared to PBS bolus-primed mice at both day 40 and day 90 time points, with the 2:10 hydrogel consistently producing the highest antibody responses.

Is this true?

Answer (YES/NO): NO